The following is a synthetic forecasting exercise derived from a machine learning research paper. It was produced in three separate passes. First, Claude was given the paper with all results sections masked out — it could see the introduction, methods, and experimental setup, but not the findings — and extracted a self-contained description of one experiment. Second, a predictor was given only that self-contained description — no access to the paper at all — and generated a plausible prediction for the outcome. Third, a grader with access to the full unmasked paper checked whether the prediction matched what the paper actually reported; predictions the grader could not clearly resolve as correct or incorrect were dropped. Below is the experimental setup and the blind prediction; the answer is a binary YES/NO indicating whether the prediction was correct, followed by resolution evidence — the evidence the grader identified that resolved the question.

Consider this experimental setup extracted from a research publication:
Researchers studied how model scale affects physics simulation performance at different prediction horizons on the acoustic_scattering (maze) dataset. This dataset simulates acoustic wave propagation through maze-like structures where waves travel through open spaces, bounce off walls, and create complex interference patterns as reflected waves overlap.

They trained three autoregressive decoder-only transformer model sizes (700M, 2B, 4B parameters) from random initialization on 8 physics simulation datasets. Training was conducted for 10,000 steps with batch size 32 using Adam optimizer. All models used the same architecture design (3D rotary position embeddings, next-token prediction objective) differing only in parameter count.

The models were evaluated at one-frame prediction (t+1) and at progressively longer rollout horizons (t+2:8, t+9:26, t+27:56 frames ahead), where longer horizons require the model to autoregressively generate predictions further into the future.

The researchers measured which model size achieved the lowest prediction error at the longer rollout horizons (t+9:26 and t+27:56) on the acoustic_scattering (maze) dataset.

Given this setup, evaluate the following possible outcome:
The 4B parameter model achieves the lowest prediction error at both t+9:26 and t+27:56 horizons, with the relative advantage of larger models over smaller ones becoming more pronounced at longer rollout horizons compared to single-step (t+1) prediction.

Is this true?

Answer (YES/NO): NO